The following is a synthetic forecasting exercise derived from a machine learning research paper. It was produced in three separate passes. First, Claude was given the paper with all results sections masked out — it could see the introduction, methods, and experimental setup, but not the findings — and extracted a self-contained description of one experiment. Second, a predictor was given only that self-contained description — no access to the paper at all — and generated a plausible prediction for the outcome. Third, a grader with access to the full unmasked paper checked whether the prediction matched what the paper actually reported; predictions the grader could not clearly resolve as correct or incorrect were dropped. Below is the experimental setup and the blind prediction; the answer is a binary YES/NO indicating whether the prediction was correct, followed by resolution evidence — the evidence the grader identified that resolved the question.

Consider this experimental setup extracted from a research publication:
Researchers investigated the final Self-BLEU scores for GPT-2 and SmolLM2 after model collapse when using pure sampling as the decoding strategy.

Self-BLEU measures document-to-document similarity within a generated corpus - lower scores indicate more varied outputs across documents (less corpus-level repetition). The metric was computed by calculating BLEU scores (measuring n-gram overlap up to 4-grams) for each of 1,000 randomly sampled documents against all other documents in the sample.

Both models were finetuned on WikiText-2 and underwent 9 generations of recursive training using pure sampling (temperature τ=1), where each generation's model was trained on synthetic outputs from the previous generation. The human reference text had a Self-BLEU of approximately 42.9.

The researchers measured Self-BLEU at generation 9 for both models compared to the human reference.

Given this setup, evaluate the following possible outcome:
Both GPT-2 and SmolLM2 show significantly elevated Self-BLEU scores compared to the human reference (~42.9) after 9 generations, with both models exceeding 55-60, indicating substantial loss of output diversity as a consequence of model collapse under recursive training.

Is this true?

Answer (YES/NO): NO